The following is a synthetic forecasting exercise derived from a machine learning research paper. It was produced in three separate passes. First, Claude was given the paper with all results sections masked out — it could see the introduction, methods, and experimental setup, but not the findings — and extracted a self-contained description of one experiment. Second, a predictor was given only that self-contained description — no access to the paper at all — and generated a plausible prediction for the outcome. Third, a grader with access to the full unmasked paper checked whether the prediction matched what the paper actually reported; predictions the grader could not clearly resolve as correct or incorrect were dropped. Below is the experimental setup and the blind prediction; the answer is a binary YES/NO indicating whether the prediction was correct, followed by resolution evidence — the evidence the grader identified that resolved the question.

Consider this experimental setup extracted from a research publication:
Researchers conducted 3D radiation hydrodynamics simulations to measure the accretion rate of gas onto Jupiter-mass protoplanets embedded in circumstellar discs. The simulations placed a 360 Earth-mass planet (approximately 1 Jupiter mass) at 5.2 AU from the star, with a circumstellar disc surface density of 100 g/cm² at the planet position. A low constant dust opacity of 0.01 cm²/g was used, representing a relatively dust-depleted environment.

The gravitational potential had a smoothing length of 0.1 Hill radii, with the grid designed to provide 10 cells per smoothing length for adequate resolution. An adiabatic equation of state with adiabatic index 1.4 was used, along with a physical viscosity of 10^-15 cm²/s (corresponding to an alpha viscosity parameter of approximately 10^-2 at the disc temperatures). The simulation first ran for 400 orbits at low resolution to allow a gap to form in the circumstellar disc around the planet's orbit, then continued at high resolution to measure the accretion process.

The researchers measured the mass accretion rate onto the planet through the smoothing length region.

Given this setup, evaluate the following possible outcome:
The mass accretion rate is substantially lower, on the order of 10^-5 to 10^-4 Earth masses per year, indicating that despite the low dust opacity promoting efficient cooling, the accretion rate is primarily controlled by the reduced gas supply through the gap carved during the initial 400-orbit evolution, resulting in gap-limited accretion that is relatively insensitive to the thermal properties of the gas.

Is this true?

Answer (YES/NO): NO